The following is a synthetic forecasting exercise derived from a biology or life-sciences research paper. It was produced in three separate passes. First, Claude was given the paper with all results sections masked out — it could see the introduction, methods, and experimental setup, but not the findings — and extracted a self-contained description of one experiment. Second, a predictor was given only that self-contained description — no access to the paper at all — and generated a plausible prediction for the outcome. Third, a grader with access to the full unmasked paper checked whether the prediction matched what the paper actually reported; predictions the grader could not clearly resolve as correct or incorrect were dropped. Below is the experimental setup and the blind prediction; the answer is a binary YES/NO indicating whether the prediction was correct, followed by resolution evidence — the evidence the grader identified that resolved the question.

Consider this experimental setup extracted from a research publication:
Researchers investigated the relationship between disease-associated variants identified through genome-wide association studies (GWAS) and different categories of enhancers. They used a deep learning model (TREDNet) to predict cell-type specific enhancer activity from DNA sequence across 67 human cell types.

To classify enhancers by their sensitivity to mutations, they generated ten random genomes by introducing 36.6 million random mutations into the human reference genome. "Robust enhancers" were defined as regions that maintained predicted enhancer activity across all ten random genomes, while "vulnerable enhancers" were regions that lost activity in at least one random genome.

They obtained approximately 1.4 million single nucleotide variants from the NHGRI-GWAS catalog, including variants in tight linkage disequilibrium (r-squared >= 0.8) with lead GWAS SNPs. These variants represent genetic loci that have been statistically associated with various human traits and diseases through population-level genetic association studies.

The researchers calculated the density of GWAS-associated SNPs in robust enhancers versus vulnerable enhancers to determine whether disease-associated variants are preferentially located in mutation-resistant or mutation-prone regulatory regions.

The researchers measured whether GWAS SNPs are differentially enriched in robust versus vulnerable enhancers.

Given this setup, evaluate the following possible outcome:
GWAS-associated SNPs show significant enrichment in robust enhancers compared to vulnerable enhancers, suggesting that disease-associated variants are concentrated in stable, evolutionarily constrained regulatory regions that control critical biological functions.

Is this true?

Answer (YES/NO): NO